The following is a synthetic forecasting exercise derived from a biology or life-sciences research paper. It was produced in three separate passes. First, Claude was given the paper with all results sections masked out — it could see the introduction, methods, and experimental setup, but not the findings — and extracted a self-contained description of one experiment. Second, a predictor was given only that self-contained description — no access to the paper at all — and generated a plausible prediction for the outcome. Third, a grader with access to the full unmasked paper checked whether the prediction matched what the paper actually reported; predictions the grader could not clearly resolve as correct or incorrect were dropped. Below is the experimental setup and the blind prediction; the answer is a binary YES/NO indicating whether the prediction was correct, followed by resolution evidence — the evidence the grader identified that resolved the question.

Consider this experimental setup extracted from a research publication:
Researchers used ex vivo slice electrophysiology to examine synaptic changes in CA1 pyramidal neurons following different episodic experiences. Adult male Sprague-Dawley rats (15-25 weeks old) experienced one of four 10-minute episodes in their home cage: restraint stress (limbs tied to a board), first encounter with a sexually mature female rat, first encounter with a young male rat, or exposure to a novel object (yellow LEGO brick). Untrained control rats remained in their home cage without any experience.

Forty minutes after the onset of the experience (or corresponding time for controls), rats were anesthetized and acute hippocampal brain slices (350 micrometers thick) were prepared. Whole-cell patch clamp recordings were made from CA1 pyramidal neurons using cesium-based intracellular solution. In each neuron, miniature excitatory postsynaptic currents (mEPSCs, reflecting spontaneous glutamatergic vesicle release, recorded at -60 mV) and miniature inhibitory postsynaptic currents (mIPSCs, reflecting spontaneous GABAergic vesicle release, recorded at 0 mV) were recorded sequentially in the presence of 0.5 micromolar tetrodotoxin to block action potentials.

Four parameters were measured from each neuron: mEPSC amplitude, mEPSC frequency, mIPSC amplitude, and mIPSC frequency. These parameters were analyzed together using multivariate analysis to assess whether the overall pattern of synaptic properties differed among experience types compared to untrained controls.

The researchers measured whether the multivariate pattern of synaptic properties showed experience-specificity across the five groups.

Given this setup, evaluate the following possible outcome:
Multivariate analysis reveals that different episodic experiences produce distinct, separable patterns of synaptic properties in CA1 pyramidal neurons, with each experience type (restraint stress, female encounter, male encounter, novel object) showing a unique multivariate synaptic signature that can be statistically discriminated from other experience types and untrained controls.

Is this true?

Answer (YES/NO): YES